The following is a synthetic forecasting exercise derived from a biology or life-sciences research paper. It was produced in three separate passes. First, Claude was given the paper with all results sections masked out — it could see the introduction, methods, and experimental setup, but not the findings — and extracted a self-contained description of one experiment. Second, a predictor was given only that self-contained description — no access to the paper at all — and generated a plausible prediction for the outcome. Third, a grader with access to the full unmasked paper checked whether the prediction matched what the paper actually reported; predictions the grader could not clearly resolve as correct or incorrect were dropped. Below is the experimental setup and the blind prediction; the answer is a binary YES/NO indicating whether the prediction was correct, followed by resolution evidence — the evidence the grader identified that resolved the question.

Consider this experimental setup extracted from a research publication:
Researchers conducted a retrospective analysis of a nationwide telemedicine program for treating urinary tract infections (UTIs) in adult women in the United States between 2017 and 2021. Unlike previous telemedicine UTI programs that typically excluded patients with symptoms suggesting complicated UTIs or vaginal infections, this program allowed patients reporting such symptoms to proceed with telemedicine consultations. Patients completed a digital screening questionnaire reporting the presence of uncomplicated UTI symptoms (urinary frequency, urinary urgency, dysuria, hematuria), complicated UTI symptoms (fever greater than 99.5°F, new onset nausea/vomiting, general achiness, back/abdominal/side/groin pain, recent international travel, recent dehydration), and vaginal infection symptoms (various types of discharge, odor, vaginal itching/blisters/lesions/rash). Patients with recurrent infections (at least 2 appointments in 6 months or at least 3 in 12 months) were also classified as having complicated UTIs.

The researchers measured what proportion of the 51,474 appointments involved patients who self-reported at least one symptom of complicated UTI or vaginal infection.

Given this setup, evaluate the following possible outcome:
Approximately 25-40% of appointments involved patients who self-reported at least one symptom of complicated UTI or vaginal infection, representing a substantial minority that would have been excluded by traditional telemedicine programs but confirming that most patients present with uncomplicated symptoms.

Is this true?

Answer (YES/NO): NO